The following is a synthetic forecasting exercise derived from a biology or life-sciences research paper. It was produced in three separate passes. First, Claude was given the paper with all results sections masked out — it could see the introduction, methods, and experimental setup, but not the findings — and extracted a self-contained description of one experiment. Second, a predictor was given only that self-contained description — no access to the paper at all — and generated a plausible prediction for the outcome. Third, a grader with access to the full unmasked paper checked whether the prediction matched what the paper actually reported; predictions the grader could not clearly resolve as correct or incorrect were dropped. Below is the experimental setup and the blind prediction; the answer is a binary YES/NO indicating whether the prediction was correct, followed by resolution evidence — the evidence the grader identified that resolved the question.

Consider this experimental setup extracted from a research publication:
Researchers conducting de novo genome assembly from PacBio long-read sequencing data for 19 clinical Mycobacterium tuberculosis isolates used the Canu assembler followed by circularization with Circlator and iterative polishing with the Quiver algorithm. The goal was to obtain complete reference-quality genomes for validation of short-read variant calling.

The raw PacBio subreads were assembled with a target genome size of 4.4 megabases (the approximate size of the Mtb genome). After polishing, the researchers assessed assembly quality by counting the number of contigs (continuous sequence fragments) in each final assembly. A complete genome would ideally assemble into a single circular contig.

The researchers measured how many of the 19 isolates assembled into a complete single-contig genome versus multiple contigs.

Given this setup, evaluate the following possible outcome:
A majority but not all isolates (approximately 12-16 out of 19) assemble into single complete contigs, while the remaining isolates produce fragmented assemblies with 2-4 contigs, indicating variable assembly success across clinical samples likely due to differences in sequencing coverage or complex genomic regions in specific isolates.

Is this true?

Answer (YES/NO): NO